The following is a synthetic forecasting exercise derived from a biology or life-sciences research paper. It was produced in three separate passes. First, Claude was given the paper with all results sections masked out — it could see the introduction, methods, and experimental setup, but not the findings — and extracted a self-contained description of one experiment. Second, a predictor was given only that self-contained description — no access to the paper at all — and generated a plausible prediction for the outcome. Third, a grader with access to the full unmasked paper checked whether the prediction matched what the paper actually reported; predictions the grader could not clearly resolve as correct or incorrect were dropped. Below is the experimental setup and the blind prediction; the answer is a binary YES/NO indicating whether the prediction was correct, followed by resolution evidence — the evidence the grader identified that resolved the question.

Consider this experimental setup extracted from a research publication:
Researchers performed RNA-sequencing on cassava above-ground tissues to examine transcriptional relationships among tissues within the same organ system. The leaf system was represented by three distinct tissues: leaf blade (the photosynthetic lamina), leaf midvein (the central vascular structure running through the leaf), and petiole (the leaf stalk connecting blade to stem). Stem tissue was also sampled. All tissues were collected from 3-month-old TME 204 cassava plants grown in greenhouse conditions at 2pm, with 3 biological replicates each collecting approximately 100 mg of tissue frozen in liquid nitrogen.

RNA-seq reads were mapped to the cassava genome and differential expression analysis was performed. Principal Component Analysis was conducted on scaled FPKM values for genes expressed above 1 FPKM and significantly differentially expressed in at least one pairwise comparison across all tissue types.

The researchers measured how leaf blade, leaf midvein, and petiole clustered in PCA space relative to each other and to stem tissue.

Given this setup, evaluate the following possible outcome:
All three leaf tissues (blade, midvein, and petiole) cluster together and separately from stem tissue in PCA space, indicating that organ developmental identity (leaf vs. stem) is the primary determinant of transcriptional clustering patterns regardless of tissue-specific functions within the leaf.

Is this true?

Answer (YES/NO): NO